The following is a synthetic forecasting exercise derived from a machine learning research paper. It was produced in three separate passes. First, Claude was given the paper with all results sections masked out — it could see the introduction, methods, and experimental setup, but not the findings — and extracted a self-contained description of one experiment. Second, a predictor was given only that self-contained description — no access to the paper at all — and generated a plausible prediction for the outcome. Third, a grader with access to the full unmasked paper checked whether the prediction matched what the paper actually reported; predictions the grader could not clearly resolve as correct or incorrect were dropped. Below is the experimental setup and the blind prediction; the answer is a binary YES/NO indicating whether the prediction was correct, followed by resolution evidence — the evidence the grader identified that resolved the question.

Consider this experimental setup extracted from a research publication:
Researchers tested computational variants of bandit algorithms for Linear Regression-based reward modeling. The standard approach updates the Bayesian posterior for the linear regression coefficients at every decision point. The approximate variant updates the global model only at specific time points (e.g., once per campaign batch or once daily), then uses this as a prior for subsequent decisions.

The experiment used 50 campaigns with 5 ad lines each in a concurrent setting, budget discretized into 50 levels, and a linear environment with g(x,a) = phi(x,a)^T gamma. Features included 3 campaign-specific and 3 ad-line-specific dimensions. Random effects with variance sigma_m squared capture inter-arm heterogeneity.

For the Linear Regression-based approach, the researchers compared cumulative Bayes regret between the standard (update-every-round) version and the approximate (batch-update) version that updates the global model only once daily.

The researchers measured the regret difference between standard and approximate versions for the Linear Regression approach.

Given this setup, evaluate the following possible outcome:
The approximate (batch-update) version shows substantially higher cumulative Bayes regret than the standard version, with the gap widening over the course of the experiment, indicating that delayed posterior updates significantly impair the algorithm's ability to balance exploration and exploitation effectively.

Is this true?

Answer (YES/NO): NO